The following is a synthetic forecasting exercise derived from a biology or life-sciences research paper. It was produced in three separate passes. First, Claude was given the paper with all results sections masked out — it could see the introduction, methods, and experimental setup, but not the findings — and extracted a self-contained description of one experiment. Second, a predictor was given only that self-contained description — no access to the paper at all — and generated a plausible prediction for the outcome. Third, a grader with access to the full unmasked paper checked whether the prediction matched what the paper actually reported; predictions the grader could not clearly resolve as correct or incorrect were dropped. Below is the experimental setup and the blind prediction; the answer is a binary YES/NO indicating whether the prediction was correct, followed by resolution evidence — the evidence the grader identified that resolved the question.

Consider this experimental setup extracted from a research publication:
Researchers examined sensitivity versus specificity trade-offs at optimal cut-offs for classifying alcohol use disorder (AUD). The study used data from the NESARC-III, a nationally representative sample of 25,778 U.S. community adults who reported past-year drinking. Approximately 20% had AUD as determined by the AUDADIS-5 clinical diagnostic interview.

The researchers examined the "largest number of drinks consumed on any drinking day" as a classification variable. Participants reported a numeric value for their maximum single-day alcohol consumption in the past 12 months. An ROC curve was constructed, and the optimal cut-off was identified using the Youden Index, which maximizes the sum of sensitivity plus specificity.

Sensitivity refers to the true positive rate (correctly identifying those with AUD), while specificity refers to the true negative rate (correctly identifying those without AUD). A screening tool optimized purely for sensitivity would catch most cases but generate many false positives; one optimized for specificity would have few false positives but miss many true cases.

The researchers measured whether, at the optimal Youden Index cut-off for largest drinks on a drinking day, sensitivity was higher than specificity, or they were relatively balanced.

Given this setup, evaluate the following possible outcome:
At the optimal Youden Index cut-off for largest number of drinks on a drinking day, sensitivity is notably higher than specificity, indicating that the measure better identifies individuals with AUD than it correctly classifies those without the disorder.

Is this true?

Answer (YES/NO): NO